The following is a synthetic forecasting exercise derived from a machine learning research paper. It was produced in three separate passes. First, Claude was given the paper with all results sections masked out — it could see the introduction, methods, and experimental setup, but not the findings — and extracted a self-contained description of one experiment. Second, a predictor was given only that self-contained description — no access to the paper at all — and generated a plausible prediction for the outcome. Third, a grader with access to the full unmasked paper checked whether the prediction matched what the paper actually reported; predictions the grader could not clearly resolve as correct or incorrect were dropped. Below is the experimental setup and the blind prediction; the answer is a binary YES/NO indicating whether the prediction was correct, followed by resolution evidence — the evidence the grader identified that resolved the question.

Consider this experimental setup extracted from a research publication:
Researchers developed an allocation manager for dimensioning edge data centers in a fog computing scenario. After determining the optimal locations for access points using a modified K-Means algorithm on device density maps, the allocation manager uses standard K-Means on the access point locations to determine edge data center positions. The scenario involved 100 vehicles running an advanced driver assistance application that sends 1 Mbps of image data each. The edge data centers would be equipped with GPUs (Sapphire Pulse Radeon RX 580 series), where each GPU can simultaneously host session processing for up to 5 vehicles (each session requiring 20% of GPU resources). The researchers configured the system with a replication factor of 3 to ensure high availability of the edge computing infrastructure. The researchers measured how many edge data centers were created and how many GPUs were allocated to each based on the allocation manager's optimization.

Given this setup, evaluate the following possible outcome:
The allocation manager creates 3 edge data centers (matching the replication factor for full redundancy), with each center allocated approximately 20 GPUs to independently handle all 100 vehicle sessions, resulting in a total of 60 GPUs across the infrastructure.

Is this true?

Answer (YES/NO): YES